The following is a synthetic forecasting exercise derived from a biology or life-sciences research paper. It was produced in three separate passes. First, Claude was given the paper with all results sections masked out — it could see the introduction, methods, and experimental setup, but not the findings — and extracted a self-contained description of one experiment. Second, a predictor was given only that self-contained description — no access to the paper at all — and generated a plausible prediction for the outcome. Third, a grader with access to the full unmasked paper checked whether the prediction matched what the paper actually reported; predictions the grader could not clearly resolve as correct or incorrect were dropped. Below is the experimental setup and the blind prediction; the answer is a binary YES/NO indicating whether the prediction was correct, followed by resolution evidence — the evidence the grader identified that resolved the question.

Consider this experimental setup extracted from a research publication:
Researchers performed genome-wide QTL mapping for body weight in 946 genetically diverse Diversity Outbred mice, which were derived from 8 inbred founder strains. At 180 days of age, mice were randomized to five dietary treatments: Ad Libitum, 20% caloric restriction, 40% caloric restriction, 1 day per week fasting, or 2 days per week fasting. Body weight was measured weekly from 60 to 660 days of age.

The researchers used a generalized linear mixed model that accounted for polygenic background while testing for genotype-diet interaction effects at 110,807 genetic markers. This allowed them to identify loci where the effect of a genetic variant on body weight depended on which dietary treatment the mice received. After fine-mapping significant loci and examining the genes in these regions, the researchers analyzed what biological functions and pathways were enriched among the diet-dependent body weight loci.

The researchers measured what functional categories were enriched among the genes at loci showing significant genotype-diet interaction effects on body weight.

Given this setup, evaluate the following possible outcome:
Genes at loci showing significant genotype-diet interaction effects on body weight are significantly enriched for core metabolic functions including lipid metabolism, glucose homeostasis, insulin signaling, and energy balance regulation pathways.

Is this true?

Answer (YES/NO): NO